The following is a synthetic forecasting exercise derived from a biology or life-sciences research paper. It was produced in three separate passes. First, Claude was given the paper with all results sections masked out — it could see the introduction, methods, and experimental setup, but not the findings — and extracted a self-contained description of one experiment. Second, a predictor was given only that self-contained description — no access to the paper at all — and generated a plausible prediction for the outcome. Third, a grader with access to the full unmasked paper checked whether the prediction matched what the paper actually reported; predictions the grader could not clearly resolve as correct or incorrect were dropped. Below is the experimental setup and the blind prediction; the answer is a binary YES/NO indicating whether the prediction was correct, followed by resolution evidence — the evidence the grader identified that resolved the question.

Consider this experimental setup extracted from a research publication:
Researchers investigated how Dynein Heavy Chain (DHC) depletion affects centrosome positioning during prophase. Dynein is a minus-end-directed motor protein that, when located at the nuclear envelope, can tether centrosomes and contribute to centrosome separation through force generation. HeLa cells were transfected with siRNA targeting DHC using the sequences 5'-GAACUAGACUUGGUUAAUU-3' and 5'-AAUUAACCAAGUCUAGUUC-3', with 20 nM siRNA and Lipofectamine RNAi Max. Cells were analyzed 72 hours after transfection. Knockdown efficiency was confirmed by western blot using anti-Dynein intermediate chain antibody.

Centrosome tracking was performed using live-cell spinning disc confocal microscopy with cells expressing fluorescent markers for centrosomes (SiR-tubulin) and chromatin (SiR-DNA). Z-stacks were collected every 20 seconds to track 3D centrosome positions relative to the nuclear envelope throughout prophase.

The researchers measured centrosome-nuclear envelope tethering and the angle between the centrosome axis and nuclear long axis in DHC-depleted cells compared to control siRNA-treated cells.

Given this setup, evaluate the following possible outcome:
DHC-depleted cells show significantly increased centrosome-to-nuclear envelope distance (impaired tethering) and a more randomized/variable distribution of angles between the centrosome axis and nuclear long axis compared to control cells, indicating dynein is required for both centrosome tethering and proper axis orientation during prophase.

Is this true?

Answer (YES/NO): YES